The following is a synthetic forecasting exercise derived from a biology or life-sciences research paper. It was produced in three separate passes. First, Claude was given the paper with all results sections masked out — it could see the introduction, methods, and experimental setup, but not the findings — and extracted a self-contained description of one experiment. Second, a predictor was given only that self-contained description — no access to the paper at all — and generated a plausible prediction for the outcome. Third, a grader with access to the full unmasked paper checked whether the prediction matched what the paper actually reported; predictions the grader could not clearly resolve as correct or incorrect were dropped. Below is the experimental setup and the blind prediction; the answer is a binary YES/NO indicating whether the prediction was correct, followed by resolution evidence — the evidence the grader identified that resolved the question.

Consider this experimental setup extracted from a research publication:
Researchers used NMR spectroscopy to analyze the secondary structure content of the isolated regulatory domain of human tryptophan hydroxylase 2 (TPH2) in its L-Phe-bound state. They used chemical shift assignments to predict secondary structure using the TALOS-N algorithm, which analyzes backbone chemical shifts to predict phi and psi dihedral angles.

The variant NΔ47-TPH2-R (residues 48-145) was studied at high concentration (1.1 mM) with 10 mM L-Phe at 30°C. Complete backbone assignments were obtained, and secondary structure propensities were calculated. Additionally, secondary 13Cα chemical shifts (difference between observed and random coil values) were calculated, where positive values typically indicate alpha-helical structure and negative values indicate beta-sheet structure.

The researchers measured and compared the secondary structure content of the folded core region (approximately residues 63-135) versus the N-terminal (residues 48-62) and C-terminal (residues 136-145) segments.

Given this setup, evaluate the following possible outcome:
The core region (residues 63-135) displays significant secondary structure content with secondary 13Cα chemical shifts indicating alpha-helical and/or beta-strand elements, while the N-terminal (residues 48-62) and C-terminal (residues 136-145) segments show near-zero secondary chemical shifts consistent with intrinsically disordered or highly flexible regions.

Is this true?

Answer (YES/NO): YES